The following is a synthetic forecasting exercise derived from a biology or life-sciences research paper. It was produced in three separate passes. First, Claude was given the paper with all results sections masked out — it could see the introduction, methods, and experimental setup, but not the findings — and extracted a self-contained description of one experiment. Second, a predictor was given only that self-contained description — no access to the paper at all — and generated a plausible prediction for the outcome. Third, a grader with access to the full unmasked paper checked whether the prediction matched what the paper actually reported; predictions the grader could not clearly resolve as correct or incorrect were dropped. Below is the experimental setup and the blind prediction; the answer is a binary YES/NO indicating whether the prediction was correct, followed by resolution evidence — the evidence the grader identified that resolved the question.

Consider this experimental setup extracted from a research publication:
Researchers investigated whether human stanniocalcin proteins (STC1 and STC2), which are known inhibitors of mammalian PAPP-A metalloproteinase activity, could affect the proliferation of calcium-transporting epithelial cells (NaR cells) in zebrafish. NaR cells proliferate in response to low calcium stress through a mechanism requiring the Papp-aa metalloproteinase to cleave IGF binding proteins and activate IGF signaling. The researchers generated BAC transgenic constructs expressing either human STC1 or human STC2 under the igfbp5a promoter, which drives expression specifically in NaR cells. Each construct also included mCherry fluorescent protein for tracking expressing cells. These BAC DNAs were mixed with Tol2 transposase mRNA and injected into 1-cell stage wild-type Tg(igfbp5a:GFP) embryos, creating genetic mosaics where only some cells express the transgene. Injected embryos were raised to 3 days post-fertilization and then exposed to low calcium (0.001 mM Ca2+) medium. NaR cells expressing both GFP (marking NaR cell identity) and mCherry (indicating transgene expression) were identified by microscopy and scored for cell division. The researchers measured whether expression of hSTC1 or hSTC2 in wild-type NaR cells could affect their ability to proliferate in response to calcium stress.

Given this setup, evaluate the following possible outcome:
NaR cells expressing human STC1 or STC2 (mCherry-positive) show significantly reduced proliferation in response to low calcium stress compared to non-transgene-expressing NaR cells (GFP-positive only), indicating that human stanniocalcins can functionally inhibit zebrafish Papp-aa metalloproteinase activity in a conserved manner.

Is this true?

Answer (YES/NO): YES